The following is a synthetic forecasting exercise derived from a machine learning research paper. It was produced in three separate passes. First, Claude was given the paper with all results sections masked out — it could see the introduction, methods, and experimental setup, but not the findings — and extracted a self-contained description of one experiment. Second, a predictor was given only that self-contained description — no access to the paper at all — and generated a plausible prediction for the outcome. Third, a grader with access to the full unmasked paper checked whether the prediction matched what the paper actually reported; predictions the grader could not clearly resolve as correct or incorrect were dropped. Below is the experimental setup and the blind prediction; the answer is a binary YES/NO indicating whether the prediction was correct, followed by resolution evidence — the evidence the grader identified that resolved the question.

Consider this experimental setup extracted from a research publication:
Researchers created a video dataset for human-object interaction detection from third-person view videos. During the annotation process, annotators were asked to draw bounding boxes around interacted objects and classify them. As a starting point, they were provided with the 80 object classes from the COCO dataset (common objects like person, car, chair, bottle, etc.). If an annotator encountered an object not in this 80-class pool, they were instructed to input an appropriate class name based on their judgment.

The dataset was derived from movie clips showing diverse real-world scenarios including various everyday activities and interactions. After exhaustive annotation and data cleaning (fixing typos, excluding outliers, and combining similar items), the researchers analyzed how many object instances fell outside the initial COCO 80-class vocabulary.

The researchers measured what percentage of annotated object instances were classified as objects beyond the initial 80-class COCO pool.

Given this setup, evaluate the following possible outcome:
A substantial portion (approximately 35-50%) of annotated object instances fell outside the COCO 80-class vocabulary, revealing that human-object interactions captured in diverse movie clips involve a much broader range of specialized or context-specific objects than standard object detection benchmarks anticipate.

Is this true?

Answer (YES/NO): YES